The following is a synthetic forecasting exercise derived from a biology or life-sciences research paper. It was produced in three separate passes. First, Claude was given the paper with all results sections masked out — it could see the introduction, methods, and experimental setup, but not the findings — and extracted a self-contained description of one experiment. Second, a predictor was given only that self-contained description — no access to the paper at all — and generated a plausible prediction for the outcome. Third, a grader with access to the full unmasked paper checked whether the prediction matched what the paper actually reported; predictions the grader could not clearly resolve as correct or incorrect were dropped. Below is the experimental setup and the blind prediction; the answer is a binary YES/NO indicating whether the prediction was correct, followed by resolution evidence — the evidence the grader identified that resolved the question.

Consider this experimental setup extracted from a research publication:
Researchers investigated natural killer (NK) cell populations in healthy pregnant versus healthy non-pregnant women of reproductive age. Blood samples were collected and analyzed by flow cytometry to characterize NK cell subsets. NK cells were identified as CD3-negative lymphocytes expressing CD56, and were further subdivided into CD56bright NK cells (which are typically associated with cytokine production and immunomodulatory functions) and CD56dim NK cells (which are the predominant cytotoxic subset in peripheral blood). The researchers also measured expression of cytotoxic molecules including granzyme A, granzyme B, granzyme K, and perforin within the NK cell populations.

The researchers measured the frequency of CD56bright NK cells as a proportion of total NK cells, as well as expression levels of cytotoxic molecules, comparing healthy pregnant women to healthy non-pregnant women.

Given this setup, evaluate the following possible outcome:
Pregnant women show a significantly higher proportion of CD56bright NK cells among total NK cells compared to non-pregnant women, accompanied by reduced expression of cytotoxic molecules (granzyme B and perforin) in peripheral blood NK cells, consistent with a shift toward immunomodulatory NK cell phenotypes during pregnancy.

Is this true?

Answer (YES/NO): NO